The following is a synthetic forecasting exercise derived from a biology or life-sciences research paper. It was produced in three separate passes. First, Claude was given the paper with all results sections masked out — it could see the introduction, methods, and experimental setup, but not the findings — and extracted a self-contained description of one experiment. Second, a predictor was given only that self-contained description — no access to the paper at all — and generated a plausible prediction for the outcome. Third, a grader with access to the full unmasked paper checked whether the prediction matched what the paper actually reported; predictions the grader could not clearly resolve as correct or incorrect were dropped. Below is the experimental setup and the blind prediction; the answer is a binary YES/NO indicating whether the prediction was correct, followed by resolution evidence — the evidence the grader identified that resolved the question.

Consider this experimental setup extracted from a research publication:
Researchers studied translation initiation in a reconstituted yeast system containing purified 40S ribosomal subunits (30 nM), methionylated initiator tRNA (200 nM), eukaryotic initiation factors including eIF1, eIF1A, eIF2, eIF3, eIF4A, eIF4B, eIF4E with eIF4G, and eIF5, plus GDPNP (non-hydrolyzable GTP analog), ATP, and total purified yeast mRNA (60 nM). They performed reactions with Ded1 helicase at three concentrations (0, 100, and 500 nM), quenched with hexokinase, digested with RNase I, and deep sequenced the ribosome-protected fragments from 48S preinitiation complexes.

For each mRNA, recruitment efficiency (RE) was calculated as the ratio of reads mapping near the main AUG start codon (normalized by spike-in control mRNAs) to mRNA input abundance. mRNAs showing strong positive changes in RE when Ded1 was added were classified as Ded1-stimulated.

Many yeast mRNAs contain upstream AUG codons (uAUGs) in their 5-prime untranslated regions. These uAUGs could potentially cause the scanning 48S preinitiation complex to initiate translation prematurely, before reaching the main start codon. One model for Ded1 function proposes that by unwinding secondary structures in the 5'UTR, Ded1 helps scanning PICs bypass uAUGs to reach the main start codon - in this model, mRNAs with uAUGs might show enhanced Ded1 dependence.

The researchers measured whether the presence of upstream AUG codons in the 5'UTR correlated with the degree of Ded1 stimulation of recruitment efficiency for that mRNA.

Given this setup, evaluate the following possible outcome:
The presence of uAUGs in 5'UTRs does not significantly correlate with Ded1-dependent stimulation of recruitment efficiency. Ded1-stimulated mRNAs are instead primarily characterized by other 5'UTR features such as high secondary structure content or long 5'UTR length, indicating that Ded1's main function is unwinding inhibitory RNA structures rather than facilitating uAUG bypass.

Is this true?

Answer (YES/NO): YES